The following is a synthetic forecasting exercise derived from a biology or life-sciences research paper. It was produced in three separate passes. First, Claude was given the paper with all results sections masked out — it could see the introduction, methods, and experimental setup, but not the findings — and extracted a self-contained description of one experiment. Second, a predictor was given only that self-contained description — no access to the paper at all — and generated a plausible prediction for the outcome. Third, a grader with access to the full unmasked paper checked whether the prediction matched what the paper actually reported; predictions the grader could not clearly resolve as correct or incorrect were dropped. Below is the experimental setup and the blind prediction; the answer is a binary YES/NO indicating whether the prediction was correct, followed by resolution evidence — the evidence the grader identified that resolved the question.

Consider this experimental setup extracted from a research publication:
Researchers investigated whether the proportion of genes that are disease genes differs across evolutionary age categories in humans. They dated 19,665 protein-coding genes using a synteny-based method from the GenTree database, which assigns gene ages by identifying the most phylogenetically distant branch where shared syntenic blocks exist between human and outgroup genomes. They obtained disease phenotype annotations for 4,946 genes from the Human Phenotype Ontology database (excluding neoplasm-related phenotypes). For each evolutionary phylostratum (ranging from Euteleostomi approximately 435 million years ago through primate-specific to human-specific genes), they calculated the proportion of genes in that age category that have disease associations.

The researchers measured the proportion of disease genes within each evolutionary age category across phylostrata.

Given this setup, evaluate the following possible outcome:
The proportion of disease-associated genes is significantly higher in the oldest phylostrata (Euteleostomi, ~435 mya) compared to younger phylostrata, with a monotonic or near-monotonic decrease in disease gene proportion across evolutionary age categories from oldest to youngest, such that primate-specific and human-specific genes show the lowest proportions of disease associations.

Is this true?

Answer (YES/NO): YES